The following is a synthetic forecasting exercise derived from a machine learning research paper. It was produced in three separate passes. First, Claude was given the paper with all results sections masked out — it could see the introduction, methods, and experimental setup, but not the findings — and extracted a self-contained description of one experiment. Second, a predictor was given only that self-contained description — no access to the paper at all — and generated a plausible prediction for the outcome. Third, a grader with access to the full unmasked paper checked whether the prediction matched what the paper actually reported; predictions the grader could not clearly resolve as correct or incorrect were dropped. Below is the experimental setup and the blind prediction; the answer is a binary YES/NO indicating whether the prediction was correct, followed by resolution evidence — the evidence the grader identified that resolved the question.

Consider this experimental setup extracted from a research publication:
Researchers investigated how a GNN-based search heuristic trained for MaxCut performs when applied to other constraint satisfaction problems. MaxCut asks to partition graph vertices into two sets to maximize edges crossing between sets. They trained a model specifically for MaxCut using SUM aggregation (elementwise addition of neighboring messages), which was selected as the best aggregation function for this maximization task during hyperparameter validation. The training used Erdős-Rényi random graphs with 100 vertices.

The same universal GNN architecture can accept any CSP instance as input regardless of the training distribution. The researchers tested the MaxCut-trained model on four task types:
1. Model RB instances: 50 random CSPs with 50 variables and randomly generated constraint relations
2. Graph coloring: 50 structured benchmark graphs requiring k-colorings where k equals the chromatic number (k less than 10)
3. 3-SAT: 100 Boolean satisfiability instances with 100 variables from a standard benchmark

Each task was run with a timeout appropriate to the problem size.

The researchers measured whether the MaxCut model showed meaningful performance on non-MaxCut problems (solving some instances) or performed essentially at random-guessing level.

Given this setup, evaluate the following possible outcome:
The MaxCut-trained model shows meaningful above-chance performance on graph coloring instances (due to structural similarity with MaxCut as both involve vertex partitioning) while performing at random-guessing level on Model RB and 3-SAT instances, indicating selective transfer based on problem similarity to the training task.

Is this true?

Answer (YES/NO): NO